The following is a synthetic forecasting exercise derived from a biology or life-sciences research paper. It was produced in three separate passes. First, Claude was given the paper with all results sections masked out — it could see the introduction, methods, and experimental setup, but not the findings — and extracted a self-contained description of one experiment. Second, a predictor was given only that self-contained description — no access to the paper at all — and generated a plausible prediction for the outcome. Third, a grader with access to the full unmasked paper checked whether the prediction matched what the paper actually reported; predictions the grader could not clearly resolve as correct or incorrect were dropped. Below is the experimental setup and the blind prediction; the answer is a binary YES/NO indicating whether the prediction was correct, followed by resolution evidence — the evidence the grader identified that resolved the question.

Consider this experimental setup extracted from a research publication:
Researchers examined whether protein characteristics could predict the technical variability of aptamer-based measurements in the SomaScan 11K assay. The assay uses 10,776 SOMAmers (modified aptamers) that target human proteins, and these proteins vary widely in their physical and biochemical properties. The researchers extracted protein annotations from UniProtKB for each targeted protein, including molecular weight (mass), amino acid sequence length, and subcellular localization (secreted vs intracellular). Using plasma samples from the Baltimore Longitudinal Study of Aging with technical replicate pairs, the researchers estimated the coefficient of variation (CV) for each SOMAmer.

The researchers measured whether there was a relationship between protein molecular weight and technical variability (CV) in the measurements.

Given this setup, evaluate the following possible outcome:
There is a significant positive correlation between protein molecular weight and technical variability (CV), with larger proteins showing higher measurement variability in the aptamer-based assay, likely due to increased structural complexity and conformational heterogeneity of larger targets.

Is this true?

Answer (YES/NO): NO